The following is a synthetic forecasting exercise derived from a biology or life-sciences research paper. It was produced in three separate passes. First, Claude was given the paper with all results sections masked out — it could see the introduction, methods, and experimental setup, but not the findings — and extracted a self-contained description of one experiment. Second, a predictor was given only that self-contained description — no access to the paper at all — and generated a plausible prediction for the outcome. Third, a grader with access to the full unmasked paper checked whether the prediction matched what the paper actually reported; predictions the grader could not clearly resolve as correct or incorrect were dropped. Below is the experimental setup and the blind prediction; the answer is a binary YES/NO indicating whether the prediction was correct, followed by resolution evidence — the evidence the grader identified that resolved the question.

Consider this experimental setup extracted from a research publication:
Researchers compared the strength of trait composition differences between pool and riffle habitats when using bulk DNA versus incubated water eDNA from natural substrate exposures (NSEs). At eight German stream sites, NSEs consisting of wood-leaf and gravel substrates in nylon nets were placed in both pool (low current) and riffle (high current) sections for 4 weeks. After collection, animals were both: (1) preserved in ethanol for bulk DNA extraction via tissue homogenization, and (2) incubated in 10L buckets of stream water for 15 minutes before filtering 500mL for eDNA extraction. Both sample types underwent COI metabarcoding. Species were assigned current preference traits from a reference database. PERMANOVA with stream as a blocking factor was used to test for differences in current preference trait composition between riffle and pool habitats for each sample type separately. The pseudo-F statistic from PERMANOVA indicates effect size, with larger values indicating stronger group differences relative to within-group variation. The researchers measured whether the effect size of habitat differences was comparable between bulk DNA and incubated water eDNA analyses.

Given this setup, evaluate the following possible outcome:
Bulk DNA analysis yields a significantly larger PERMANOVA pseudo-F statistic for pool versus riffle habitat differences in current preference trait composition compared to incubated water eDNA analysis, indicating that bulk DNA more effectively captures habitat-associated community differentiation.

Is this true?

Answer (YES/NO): YES